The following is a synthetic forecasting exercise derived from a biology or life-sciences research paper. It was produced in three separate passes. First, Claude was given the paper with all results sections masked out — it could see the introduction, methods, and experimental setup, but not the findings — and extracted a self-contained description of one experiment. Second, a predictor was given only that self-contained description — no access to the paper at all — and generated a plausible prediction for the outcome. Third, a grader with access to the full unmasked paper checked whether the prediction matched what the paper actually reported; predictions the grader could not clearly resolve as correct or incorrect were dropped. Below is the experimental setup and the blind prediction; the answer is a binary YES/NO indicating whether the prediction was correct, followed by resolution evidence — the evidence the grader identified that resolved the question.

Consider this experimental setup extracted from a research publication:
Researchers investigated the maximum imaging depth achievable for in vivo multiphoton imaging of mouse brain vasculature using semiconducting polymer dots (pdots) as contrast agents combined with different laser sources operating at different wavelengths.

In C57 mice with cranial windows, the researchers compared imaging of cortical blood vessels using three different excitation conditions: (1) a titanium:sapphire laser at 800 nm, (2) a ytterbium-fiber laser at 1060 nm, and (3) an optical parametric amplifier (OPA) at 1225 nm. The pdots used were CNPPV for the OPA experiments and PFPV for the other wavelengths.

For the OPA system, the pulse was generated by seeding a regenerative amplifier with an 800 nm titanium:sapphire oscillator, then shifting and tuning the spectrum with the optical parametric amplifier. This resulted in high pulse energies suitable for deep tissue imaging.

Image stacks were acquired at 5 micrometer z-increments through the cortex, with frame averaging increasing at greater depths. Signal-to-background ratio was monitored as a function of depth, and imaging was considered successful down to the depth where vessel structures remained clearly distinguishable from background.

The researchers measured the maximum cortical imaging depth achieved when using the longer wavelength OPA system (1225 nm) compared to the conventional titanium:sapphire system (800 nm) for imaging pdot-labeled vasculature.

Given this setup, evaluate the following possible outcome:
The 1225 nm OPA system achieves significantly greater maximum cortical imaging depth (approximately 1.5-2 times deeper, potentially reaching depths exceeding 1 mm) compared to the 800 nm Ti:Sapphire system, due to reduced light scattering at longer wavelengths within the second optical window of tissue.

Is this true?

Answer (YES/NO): YES